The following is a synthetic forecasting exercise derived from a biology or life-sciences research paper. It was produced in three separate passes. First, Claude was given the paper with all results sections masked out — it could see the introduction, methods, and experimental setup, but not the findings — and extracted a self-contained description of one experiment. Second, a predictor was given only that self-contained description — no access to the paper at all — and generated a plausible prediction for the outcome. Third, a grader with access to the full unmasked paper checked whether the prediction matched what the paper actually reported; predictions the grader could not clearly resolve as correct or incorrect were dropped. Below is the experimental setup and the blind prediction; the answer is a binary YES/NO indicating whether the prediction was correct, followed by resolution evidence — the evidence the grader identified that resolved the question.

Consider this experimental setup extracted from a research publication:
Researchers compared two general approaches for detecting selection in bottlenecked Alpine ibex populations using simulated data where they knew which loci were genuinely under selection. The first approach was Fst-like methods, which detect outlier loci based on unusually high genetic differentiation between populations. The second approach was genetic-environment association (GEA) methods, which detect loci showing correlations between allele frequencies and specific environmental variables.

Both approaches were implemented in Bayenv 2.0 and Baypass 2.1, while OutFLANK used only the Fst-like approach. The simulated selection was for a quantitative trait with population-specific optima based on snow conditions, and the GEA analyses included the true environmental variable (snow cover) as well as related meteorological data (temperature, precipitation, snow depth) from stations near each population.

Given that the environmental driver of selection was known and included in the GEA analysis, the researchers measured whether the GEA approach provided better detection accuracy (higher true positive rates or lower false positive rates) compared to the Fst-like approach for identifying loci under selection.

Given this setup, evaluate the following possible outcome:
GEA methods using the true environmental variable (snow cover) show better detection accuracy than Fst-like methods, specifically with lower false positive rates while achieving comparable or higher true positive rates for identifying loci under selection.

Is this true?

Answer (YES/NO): NO